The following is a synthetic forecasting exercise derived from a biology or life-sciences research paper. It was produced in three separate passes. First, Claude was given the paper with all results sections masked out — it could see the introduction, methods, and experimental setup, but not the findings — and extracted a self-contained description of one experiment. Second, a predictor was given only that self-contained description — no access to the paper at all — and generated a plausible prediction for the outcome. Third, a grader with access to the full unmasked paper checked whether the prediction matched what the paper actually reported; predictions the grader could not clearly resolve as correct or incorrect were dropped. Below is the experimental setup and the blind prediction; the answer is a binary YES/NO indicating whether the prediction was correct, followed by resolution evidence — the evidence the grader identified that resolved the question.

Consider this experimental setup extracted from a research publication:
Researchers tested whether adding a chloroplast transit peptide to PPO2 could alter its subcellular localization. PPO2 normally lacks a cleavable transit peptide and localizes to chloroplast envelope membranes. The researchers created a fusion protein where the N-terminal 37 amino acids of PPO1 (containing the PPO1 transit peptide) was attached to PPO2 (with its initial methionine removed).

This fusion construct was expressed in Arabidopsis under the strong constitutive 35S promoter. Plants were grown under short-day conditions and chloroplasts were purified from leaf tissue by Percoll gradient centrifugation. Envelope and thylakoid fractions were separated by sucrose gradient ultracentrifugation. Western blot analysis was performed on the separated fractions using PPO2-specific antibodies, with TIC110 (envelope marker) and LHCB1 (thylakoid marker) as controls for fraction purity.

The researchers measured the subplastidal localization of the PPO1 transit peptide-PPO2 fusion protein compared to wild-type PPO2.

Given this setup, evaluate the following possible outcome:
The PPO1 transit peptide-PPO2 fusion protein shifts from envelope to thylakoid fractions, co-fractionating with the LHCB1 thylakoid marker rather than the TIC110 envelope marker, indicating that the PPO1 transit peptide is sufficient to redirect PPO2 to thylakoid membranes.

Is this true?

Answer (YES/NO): YES